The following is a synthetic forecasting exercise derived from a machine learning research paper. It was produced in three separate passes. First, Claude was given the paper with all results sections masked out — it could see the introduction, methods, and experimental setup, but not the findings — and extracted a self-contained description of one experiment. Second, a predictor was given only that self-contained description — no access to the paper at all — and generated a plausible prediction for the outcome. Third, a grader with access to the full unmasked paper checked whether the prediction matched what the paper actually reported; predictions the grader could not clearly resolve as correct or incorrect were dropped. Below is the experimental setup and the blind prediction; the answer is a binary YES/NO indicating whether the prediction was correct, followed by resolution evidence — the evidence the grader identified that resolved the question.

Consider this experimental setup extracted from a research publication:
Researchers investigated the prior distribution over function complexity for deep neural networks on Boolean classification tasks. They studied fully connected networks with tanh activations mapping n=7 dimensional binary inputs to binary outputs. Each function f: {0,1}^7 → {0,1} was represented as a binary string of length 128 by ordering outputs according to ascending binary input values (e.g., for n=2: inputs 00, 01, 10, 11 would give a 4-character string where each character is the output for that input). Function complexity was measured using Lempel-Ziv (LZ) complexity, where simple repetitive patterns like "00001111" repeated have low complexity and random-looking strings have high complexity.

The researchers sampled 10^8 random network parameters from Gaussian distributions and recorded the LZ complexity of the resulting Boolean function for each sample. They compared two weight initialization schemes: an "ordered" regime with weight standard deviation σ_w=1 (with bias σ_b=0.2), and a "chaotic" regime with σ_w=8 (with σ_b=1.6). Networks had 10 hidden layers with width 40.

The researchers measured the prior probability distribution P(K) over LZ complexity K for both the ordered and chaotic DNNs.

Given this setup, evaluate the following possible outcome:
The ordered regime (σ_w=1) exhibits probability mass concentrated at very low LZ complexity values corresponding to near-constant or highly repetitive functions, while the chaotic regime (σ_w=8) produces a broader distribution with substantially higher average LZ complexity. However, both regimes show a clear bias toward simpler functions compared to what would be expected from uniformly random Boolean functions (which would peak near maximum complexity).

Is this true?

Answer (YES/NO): NO